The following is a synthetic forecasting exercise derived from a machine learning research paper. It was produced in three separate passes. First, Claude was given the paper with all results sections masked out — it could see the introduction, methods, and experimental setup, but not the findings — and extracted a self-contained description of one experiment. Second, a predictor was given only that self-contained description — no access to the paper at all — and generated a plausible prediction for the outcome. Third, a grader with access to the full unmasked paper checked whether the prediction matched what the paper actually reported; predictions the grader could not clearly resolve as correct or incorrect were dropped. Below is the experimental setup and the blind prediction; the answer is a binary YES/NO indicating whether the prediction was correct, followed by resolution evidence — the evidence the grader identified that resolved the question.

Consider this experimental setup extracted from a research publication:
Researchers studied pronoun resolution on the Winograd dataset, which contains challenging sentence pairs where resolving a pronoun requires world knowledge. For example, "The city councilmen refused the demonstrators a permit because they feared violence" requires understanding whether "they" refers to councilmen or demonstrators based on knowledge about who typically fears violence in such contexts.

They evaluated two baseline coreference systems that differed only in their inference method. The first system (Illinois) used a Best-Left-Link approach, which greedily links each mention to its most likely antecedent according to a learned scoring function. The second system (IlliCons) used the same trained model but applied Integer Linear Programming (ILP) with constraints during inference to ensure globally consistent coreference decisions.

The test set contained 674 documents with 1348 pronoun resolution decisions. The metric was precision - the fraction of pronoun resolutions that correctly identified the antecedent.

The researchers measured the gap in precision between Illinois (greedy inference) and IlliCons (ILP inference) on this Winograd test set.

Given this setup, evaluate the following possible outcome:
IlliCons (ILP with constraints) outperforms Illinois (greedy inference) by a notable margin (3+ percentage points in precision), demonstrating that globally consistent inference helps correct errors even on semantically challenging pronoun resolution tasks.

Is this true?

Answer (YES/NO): NO